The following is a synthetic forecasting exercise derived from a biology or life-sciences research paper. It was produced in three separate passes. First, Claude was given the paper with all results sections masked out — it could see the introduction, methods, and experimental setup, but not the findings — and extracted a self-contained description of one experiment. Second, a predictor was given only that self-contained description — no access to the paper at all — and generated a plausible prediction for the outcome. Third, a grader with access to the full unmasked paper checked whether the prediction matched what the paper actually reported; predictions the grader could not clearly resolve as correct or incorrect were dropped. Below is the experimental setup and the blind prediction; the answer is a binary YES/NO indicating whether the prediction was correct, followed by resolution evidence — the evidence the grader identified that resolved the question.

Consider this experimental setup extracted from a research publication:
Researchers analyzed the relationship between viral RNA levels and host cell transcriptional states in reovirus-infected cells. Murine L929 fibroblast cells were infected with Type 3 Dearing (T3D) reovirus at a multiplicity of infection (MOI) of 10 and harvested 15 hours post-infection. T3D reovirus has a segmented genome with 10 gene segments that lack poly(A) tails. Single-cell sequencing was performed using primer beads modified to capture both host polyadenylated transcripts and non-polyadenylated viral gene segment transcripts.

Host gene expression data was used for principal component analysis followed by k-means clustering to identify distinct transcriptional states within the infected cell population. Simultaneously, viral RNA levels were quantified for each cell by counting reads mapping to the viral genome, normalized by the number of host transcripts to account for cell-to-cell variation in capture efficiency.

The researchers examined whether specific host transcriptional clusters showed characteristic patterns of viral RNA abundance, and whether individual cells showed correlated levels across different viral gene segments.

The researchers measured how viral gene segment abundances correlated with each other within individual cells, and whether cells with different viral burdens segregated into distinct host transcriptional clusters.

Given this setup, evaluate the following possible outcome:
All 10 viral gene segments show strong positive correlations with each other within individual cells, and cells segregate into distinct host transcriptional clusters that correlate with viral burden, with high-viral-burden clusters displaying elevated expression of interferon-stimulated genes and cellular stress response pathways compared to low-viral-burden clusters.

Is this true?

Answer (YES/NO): NO